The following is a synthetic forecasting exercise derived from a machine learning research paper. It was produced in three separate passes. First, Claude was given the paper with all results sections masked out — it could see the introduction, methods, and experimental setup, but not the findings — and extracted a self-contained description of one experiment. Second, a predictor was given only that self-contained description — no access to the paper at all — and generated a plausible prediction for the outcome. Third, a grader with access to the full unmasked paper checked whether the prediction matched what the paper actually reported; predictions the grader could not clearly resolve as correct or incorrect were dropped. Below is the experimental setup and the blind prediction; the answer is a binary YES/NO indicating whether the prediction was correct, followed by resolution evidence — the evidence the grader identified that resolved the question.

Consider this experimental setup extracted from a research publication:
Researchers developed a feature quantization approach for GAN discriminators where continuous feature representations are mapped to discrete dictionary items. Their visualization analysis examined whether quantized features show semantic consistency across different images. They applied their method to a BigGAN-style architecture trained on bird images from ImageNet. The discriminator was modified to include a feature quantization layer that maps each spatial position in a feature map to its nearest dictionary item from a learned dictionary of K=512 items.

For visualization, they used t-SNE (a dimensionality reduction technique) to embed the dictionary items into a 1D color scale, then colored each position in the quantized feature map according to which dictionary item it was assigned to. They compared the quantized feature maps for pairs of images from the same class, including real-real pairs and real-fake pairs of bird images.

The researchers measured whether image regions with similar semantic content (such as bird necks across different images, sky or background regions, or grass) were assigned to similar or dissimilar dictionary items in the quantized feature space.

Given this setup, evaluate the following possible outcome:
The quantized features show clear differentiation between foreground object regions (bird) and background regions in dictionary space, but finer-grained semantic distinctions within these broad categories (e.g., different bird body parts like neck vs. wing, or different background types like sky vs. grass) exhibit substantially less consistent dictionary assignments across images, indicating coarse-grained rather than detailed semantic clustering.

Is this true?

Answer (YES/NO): NO